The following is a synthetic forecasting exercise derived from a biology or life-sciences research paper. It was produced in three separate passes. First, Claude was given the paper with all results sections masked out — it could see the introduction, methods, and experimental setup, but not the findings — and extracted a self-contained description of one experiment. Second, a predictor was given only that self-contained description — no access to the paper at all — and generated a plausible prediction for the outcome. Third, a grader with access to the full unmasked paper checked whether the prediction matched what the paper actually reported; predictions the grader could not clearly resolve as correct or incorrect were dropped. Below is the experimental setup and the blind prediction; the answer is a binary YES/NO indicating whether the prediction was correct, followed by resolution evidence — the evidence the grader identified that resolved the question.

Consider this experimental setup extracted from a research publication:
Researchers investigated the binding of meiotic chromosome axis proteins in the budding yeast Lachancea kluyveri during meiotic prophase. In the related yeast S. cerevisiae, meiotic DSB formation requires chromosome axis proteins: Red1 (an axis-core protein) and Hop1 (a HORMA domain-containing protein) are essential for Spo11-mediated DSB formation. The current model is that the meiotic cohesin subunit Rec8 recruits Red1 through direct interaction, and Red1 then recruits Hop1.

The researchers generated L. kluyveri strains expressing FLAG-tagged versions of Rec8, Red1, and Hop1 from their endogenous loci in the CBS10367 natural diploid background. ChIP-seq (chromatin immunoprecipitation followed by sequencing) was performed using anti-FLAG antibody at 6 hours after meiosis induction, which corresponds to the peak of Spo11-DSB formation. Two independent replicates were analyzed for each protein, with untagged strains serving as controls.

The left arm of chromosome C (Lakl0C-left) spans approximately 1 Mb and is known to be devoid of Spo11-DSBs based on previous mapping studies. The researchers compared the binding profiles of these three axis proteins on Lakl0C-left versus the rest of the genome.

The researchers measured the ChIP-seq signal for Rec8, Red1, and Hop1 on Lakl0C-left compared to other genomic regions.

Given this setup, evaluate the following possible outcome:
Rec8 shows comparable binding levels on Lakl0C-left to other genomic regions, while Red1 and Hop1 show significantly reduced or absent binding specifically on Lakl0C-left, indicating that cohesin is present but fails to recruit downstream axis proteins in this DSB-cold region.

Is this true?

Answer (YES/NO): YES